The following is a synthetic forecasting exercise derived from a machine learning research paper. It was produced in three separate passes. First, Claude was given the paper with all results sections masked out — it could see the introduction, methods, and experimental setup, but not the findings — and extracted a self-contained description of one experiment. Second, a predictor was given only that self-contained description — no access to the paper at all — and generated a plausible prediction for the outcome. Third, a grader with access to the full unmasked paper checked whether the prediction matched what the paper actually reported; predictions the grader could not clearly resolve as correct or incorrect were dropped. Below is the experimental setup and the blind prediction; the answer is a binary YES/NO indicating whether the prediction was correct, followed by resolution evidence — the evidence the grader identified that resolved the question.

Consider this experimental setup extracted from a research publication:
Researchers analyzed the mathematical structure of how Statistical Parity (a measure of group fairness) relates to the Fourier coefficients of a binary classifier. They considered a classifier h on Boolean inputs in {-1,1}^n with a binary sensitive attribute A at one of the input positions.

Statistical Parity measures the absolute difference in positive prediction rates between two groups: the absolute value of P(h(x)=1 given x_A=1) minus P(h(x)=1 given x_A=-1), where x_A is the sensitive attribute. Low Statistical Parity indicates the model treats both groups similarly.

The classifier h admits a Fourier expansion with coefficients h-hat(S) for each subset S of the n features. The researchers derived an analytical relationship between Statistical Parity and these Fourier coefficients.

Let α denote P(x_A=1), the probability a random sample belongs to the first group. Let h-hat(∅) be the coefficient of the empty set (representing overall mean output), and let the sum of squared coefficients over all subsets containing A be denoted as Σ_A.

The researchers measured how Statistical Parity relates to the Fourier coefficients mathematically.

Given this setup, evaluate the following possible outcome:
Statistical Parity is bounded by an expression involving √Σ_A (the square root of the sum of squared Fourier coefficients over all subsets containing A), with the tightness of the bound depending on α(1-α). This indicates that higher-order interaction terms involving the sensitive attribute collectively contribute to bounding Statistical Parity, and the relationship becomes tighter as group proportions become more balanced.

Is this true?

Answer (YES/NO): NO